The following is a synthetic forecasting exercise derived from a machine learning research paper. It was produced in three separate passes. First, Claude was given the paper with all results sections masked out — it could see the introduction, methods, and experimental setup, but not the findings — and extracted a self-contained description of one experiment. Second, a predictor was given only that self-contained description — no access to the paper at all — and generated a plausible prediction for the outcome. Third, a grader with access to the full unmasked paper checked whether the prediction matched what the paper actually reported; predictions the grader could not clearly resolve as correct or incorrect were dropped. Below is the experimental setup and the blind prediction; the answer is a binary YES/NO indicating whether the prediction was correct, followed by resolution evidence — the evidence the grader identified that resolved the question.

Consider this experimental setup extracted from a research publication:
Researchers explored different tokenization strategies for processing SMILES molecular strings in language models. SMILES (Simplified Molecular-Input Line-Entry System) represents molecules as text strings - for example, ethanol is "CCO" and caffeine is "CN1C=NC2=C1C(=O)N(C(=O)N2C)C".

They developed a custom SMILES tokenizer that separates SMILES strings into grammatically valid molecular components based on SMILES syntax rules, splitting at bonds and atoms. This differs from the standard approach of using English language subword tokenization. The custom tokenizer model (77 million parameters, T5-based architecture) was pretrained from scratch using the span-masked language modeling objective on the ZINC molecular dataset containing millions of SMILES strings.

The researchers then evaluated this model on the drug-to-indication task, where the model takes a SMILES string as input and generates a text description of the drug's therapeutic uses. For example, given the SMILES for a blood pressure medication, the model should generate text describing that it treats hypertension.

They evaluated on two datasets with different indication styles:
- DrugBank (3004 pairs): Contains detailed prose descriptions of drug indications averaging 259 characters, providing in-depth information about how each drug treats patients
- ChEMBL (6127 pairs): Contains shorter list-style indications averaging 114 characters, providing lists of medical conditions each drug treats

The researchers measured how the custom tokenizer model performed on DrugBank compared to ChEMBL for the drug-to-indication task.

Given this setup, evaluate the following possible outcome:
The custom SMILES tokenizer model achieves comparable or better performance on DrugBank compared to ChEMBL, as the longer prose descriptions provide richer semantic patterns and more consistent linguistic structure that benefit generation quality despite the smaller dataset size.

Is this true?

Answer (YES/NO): YES